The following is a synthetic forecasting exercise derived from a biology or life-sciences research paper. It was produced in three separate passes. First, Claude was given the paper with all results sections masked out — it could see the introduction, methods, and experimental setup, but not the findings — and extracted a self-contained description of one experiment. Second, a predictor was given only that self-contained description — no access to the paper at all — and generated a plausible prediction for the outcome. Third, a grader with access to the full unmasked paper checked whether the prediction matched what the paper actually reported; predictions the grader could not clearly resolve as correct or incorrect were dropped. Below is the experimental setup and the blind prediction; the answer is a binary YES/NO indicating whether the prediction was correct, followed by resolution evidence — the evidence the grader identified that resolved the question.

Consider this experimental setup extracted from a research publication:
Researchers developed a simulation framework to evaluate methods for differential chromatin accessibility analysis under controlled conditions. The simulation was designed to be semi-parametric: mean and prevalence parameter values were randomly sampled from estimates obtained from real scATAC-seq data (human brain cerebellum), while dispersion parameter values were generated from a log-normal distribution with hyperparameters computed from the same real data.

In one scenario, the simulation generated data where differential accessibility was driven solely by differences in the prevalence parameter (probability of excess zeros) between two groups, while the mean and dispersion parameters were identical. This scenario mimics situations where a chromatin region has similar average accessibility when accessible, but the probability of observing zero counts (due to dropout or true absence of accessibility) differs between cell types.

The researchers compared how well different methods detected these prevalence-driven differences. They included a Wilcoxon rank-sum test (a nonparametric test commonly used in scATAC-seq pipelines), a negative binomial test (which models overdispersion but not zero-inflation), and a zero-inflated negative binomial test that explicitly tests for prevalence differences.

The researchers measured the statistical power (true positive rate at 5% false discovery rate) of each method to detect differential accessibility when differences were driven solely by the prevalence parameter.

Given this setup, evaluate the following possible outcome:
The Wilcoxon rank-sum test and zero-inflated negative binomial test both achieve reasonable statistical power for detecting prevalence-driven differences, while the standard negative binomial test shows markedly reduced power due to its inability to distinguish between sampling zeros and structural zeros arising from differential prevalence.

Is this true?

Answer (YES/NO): YES